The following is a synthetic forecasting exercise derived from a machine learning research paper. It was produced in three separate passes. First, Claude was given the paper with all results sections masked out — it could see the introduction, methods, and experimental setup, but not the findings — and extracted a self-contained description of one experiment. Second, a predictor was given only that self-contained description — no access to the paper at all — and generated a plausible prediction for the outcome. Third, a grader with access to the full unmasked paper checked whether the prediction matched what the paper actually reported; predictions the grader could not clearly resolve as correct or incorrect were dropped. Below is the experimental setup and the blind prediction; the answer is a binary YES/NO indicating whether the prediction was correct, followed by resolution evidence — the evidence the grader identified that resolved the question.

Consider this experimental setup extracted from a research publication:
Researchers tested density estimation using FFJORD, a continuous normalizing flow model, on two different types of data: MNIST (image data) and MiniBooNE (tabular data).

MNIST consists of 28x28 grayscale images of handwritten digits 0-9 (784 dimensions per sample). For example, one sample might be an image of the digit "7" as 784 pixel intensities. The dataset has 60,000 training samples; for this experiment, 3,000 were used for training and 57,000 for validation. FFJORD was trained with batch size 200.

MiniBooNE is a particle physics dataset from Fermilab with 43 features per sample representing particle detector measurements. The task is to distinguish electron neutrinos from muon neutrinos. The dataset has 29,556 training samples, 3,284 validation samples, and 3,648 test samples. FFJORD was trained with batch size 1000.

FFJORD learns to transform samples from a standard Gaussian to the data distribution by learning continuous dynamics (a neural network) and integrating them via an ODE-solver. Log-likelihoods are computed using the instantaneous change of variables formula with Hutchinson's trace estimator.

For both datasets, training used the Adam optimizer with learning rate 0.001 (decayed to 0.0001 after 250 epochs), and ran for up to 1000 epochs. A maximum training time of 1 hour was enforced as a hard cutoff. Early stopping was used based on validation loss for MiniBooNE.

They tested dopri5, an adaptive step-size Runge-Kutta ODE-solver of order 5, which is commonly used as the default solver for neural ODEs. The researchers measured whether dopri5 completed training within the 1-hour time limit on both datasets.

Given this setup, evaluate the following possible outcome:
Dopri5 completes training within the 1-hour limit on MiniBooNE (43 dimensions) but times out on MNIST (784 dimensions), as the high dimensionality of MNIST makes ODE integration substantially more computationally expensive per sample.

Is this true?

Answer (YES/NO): NO